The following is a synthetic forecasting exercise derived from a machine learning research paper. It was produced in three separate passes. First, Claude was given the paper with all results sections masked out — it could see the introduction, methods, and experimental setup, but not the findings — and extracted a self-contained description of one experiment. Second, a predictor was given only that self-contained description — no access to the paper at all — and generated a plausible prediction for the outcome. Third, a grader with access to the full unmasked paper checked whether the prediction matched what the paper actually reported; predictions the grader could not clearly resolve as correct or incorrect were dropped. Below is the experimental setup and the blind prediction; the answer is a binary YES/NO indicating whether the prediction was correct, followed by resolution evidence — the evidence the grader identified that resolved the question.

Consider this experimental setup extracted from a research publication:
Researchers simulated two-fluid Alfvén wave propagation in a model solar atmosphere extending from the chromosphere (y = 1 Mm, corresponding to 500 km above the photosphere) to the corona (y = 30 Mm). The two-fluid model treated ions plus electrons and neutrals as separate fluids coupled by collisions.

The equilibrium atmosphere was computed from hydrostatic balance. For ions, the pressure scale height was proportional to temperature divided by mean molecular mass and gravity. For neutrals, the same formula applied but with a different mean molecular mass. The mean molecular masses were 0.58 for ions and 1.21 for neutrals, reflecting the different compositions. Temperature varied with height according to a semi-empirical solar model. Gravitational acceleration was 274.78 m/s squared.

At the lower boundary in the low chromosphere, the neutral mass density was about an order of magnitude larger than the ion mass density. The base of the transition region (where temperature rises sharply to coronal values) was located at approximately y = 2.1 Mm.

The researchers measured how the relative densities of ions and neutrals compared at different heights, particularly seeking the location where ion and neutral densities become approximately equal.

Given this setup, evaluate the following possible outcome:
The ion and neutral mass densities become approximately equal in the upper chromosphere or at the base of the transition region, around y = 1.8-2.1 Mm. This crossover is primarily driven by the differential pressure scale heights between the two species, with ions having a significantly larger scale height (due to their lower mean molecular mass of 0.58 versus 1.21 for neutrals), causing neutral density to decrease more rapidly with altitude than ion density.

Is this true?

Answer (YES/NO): NO